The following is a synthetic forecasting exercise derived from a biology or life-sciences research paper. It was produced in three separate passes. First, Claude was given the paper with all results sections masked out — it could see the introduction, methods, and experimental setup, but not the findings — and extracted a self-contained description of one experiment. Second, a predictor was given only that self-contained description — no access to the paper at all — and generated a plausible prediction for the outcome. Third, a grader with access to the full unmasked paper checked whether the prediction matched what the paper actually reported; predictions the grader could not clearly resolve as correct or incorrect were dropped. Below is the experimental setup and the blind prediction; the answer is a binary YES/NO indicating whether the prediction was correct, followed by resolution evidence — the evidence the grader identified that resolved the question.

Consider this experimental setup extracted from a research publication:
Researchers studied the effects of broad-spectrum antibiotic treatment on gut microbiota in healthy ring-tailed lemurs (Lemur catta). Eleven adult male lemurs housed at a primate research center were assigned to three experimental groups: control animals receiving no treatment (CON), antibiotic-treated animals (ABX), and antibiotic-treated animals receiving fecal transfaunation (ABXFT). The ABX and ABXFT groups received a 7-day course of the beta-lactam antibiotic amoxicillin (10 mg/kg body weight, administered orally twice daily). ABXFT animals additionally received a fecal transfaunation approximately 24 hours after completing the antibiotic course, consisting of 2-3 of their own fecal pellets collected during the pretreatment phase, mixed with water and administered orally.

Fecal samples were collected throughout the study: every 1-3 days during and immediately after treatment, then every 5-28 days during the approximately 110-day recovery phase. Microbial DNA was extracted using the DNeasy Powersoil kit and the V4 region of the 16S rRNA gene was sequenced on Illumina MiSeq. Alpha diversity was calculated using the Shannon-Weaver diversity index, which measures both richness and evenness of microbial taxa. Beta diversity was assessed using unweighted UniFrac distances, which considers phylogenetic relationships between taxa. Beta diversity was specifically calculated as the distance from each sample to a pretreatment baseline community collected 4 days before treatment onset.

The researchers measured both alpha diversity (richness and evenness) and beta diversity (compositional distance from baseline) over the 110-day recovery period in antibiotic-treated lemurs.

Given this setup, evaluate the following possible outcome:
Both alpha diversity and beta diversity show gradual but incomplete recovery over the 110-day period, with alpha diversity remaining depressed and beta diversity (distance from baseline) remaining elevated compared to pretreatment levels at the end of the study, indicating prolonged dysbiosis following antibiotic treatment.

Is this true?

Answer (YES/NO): NO